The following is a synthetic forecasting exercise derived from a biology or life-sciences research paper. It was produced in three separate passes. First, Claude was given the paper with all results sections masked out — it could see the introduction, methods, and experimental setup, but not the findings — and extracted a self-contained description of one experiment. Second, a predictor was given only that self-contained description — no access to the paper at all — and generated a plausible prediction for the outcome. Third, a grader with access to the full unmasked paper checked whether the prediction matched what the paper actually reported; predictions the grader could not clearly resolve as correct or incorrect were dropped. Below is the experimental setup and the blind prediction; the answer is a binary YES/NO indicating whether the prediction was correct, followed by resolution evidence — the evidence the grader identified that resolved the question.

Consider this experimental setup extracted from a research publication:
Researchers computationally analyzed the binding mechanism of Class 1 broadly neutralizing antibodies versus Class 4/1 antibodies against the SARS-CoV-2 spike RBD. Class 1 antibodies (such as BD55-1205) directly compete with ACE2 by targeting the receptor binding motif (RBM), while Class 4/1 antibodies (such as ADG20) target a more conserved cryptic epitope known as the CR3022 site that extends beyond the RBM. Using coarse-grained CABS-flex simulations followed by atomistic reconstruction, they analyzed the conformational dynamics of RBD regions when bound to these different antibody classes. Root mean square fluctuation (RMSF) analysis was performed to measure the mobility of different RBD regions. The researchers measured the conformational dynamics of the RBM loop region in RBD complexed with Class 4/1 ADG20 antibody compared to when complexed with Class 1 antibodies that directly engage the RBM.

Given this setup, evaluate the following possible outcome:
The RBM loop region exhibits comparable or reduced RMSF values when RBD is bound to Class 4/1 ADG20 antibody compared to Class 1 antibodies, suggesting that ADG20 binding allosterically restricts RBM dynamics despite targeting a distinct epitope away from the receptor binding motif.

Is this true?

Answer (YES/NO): NO